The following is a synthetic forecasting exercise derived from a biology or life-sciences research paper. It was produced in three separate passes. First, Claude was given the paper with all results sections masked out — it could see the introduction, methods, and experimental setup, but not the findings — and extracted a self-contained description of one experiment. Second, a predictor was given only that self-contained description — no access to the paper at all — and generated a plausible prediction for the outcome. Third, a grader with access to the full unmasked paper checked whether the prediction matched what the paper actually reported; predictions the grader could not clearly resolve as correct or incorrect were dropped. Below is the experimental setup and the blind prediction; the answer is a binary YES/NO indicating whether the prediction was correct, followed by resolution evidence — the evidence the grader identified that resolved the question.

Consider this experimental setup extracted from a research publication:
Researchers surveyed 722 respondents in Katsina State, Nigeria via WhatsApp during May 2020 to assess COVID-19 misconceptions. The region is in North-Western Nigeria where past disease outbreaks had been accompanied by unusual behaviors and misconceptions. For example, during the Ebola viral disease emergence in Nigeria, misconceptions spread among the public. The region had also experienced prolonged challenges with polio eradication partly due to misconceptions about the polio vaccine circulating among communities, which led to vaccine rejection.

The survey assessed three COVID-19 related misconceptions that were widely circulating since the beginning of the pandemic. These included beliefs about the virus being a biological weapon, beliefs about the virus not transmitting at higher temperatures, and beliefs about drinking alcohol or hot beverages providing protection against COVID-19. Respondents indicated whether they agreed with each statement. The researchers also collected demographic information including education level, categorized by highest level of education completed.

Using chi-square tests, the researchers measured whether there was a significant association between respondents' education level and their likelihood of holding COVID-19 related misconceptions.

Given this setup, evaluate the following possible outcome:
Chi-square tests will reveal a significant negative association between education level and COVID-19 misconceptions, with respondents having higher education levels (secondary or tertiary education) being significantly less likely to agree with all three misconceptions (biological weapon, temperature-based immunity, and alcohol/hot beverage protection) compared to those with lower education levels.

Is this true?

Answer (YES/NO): NO